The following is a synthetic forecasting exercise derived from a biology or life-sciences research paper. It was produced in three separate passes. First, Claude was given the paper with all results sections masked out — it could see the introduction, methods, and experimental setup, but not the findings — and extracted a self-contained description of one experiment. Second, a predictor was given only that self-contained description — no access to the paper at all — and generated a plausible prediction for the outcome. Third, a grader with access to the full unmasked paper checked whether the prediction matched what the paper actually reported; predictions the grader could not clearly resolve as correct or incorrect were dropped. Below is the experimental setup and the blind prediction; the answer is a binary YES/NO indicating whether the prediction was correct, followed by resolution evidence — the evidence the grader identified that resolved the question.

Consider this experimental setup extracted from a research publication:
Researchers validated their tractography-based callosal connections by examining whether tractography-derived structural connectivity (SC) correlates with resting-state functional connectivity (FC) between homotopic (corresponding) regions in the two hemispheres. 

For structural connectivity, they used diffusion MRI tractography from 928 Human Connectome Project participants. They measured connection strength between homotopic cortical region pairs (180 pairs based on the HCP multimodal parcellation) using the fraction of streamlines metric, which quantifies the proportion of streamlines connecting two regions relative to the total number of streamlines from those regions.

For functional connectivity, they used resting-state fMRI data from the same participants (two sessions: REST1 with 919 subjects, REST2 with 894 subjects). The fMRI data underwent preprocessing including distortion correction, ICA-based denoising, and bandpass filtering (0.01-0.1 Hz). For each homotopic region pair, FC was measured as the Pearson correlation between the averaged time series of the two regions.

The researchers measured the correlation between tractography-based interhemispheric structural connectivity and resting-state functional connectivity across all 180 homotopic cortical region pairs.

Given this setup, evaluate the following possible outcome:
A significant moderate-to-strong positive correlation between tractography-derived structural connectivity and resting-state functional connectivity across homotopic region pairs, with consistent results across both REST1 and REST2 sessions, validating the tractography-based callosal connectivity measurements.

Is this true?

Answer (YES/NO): NO